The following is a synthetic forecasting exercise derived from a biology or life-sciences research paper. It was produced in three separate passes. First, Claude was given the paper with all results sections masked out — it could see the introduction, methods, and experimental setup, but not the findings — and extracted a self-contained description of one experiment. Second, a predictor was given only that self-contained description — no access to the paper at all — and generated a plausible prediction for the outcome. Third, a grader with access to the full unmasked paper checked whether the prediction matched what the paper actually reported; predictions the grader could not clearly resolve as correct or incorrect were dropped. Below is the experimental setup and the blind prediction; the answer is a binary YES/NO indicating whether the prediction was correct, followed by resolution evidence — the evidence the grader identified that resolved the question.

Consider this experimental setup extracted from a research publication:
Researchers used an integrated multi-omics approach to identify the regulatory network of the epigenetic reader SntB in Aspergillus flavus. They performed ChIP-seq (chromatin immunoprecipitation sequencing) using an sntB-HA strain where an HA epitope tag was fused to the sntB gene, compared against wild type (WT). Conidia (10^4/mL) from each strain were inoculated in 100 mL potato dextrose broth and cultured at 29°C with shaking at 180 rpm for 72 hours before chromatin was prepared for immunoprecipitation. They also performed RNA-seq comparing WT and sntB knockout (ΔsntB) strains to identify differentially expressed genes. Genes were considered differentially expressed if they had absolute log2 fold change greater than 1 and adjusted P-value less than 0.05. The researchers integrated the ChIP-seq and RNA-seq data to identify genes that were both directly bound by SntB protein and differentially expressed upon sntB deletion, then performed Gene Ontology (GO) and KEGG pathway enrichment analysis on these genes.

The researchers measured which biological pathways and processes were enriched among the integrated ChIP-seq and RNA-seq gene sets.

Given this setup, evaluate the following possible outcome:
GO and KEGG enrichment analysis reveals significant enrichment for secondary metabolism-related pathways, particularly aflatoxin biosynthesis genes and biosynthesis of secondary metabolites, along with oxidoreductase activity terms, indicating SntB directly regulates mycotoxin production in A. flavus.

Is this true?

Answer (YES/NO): NO